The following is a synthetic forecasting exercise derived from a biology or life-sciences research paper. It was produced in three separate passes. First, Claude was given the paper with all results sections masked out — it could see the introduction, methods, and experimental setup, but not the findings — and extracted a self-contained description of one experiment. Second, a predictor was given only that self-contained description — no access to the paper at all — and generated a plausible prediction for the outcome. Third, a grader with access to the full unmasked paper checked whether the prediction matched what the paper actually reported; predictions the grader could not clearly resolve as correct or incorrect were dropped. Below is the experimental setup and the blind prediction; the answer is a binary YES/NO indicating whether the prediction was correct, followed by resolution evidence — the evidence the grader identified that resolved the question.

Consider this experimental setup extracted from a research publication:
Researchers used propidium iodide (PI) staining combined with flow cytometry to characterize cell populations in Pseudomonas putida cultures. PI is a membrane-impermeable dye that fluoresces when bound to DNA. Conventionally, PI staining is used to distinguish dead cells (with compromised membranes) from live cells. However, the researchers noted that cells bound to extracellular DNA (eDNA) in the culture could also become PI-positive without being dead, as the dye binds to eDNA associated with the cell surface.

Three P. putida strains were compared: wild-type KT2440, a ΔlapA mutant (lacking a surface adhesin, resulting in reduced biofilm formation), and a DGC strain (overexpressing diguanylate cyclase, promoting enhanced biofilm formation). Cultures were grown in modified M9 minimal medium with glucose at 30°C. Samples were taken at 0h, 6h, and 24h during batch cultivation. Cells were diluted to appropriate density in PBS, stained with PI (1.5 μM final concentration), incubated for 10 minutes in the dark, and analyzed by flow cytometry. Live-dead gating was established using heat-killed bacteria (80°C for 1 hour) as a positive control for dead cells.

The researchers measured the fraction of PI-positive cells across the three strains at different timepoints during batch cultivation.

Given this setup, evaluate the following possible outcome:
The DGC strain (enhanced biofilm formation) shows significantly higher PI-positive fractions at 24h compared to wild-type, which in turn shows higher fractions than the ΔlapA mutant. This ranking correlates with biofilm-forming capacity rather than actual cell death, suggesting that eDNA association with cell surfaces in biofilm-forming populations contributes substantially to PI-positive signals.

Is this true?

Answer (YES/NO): YES